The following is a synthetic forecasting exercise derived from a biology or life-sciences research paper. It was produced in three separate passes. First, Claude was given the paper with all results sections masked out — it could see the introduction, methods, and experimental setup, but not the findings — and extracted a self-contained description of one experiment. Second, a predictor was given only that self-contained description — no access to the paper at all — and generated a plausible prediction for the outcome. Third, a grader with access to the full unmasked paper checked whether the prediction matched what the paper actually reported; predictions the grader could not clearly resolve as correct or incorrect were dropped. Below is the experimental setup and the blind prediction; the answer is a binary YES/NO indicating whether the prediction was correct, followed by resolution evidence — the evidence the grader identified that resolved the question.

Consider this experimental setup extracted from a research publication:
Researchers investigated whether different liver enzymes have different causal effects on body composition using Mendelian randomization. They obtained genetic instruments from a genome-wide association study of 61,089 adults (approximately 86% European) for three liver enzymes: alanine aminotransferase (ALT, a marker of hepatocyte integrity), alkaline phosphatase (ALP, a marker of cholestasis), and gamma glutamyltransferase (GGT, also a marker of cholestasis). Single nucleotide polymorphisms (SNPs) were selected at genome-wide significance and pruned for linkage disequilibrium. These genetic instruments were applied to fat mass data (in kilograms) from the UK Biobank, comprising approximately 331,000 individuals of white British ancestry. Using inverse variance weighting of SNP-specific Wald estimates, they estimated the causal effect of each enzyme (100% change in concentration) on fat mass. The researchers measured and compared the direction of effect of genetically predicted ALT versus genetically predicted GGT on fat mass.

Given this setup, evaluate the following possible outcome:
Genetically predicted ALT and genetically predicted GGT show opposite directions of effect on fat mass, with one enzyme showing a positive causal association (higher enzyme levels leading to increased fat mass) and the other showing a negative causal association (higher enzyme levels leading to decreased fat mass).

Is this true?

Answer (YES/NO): YES